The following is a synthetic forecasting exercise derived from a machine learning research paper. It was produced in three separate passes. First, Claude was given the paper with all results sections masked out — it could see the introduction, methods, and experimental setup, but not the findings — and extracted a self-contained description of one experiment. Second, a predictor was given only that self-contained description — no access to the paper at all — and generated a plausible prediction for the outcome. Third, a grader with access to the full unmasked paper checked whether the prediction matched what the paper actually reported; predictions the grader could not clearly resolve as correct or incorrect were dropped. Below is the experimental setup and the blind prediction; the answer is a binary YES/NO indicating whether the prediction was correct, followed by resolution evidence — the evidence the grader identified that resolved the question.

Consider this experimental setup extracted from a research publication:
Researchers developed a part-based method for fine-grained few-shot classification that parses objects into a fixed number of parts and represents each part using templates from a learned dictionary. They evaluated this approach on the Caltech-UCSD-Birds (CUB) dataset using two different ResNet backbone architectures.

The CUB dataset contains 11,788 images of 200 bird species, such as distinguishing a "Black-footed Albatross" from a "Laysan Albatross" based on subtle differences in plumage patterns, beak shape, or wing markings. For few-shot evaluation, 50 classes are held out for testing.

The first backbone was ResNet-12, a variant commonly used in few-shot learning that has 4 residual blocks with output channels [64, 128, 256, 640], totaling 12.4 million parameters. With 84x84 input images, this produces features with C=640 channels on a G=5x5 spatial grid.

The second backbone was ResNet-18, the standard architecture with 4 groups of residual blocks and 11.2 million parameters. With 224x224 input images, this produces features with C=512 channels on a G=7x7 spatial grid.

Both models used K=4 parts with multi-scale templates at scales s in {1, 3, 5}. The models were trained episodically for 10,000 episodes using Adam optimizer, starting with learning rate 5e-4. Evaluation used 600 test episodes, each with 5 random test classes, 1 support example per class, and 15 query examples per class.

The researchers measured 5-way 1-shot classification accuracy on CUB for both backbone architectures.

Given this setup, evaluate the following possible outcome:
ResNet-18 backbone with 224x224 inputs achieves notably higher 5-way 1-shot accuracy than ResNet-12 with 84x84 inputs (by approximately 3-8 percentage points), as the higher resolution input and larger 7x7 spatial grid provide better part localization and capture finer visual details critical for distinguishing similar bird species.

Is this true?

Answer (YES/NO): NO